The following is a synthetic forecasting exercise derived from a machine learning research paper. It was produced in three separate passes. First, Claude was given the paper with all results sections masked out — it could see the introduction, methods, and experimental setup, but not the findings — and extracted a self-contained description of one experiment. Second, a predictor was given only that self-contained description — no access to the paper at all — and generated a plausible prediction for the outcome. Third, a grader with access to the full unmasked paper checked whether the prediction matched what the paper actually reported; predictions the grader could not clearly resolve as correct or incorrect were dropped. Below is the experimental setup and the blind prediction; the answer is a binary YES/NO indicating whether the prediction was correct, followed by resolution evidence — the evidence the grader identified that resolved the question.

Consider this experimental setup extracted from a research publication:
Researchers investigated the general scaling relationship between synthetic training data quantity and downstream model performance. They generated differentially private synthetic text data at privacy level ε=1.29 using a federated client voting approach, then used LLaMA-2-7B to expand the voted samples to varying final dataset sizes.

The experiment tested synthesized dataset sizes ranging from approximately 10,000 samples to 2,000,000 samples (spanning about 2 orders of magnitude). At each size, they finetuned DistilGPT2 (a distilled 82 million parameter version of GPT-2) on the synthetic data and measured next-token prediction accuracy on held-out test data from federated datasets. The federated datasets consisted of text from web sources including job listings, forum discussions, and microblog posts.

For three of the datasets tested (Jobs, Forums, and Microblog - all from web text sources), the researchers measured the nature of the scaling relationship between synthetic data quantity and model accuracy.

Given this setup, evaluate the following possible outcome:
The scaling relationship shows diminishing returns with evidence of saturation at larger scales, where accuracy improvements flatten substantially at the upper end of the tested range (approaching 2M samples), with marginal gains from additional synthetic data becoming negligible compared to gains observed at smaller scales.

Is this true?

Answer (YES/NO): NO